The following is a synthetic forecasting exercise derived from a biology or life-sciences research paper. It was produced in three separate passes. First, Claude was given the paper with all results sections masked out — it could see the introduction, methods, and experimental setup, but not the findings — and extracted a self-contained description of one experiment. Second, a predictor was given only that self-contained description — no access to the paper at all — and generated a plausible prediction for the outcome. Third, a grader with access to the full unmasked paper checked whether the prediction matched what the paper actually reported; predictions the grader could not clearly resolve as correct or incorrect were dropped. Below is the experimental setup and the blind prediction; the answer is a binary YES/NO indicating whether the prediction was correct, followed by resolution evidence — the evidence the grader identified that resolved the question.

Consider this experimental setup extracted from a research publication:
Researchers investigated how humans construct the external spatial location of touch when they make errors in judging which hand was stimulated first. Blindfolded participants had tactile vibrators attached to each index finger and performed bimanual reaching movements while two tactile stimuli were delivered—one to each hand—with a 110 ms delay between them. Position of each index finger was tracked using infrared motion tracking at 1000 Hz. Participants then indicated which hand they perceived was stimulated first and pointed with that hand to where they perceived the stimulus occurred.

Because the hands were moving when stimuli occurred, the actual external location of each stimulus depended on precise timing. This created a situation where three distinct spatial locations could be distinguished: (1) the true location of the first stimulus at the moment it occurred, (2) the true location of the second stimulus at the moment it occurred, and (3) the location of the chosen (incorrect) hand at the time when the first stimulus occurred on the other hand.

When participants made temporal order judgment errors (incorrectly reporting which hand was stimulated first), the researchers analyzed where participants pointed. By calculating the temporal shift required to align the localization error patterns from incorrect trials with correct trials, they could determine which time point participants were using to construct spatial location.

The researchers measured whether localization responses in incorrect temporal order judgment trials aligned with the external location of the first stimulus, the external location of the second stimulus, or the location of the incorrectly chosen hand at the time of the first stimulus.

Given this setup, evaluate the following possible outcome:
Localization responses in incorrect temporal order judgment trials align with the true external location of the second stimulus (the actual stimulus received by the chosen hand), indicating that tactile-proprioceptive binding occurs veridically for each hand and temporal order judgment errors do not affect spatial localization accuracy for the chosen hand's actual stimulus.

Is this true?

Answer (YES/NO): NO